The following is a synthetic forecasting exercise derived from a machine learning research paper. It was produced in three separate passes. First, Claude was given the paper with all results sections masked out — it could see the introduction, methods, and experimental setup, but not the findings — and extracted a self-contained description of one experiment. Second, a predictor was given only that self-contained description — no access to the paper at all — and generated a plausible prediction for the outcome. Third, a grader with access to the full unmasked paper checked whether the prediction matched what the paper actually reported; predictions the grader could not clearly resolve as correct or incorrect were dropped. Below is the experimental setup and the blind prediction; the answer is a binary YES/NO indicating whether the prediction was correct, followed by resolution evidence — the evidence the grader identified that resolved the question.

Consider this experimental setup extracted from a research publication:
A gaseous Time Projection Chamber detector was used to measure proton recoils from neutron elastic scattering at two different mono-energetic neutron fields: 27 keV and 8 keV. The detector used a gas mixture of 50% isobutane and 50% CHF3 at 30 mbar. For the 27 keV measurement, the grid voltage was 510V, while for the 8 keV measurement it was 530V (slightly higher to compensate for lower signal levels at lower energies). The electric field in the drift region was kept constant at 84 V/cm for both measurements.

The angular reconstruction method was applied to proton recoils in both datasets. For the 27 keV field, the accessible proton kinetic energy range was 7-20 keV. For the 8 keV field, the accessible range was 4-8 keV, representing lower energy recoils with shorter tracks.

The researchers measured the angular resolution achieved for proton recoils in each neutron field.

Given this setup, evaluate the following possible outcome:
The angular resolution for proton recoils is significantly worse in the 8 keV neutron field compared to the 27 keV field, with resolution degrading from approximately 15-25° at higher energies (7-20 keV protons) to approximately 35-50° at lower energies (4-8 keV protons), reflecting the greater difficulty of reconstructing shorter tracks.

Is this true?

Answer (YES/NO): NO